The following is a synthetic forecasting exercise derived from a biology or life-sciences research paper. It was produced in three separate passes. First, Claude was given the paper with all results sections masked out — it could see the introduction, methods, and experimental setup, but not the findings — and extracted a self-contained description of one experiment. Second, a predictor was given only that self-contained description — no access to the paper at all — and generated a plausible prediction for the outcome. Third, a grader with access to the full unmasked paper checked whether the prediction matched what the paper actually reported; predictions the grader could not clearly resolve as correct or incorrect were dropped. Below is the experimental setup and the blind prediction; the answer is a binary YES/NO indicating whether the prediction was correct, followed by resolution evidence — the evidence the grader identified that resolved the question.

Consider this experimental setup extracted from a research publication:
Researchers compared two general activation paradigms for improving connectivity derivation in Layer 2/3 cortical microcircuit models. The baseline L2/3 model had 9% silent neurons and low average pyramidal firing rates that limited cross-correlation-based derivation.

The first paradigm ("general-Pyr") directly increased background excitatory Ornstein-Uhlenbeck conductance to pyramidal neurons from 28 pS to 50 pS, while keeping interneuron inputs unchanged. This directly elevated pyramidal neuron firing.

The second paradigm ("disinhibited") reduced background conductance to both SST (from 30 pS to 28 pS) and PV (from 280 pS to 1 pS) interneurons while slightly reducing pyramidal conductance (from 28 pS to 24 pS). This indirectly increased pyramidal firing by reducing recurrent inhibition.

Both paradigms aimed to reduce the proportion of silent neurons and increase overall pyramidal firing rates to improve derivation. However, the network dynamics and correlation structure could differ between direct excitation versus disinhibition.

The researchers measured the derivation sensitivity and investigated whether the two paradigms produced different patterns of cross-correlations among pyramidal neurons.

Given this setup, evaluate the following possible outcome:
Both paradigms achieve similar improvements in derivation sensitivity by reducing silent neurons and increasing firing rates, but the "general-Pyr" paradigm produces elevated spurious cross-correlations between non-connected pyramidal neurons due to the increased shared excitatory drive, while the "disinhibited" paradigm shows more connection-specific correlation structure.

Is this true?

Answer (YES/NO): NO